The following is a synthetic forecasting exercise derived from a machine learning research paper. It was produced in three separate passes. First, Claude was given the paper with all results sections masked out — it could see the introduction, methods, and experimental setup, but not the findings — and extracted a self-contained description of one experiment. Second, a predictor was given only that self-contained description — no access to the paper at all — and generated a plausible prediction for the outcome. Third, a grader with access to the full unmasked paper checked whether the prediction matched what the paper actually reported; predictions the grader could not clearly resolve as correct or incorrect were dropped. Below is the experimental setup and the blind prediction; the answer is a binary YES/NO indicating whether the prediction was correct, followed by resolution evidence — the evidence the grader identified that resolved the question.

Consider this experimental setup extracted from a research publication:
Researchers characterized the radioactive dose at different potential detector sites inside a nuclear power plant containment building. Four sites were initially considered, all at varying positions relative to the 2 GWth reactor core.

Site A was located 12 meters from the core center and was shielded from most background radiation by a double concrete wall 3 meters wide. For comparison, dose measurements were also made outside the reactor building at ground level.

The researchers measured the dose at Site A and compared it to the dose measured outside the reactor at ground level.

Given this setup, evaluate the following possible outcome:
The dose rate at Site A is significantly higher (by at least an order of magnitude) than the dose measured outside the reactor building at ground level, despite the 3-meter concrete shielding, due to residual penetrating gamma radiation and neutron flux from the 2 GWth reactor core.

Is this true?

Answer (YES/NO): NO